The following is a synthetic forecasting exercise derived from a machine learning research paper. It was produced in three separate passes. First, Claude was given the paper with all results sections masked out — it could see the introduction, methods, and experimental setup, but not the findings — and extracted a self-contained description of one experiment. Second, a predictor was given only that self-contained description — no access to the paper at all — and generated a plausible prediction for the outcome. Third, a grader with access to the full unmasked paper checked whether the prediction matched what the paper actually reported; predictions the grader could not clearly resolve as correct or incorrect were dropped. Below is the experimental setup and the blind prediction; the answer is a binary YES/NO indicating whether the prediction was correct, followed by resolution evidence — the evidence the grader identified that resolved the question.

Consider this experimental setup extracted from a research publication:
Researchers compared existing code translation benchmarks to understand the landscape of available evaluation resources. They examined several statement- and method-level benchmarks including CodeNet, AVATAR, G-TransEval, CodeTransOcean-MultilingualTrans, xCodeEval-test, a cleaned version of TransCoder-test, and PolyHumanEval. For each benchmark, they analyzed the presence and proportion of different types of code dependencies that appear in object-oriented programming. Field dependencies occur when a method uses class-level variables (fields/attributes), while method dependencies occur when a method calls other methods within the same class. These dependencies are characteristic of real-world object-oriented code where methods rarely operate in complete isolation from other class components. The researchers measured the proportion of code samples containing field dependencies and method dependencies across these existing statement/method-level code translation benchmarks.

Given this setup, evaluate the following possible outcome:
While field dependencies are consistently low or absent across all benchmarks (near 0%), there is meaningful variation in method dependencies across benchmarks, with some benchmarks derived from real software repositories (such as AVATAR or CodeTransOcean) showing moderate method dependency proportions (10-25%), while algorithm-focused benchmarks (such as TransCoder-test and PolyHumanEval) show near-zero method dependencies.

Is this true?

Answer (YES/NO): NO